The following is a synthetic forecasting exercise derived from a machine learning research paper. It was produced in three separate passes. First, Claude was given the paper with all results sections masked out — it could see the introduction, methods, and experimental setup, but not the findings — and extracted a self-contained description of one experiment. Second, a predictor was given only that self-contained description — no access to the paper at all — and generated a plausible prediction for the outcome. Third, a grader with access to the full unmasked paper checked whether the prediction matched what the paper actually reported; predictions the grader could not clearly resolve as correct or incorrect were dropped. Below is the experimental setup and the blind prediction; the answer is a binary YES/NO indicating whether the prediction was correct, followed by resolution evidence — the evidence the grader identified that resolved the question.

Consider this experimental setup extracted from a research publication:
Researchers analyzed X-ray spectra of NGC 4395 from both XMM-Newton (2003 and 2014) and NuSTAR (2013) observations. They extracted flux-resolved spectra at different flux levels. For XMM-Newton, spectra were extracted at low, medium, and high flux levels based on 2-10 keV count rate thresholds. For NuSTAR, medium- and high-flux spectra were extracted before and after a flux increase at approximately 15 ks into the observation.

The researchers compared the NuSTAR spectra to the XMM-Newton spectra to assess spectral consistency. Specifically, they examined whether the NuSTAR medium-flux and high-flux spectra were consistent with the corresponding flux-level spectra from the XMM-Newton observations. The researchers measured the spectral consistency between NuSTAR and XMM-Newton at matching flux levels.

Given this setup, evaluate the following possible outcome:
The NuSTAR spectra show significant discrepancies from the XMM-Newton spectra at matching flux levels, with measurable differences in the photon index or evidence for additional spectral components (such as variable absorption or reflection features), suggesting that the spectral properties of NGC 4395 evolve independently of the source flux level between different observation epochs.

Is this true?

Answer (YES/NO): NO